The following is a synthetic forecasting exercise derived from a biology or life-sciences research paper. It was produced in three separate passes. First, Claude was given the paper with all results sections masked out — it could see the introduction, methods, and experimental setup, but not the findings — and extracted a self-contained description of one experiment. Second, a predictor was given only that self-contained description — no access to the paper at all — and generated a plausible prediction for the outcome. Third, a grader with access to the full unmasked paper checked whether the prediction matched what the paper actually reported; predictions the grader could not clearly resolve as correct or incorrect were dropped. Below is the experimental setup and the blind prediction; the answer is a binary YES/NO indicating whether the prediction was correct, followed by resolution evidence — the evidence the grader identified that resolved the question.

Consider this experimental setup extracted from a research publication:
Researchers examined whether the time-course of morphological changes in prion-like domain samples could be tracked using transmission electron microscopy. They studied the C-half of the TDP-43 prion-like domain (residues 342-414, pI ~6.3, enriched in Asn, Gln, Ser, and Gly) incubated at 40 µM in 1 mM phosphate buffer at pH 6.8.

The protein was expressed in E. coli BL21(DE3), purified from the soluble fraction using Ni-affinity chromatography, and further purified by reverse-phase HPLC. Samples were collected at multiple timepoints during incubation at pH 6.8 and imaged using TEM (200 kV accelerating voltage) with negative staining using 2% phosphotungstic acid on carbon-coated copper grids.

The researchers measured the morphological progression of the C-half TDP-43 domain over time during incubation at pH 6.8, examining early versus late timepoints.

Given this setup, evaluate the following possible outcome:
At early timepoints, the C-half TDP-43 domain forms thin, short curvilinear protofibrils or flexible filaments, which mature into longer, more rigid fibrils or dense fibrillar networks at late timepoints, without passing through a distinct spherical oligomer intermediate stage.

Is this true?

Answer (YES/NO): NO